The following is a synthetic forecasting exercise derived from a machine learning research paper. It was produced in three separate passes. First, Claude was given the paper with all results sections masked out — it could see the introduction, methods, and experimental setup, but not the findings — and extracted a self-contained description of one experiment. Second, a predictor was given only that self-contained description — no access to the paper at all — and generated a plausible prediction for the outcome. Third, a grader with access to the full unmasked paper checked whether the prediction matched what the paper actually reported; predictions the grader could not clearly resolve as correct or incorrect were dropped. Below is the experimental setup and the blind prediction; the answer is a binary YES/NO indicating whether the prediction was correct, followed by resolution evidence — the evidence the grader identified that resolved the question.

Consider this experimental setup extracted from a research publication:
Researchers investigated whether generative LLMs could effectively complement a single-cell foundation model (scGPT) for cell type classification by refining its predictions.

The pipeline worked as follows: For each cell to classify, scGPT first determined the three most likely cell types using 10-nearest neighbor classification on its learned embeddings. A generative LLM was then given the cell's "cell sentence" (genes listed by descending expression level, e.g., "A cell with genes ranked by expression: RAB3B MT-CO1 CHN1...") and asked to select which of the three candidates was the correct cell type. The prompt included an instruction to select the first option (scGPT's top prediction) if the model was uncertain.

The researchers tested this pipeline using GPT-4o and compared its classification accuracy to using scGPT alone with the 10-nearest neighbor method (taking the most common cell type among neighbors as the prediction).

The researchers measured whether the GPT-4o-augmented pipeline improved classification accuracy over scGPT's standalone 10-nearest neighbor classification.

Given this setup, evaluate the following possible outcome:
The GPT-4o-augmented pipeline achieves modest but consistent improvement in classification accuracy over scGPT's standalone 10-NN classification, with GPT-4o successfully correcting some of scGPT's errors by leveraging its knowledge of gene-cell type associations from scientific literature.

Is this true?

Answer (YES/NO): NO